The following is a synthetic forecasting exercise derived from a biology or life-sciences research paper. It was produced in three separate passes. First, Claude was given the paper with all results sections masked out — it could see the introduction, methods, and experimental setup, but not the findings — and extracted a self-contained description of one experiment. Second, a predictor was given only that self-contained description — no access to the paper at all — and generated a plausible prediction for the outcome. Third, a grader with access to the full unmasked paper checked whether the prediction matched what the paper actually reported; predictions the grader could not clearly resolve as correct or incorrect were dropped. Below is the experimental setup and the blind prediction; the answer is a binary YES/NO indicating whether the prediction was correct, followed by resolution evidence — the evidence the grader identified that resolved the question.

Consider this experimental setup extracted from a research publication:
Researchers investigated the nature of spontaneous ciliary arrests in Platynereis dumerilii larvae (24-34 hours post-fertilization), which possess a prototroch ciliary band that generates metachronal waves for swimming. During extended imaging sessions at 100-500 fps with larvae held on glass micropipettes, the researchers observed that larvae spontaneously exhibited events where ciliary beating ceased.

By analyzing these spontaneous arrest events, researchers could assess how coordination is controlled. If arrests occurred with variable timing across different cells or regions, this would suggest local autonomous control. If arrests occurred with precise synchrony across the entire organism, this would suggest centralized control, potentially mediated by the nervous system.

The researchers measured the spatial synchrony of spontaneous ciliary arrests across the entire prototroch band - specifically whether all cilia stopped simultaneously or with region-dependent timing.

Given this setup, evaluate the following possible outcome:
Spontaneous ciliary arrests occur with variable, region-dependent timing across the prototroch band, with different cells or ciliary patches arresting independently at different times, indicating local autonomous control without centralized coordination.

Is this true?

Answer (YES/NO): NO